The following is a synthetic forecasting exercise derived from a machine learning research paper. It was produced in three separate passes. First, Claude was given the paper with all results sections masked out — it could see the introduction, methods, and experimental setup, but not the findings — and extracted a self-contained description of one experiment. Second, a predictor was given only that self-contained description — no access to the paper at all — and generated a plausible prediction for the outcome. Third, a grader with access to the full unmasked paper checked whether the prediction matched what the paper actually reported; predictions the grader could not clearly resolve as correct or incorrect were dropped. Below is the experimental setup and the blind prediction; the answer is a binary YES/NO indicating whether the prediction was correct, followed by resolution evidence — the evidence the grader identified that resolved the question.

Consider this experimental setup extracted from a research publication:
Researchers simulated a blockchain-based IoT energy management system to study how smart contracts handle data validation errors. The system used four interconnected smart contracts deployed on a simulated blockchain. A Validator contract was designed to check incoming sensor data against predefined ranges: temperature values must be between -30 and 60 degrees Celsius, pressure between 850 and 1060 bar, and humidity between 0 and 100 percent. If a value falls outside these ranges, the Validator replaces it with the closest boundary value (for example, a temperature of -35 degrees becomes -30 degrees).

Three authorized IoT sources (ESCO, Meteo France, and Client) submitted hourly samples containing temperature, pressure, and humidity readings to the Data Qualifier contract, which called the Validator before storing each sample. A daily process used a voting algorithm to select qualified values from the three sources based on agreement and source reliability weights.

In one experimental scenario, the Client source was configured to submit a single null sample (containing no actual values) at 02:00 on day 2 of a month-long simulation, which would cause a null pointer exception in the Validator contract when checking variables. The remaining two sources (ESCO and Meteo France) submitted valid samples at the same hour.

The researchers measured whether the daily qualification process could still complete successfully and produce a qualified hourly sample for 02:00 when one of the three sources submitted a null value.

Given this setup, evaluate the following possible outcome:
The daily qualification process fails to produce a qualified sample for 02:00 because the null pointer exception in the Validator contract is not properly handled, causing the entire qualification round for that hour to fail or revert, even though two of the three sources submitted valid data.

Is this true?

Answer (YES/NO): YES